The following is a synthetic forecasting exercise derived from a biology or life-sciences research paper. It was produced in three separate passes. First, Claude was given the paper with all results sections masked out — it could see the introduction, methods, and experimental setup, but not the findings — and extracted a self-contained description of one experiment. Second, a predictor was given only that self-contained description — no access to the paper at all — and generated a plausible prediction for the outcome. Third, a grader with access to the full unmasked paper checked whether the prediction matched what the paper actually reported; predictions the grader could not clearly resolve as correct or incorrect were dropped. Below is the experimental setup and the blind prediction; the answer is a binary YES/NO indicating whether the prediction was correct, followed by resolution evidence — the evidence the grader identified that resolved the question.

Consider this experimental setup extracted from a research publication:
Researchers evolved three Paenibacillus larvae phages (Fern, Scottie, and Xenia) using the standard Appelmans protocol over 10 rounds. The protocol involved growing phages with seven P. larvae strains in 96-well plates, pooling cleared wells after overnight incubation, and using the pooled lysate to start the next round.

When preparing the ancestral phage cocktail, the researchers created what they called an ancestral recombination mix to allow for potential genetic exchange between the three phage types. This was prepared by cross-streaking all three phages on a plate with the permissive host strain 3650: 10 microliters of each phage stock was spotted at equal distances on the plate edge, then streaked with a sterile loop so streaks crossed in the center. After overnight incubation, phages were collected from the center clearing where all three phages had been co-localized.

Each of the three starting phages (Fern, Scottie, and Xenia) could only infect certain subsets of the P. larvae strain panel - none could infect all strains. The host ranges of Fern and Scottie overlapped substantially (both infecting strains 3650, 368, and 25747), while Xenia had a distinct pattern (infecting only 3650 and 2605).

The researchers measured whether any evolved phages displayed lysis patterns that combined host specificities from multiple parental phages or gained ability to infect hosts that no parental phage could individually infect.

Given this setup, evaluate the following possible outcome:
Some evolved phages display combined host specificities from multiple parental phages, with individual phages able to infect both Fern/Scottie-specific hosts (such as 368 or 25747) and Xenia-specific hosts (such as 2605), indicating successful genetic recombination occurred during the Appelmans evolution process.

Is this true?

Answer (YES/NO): NO